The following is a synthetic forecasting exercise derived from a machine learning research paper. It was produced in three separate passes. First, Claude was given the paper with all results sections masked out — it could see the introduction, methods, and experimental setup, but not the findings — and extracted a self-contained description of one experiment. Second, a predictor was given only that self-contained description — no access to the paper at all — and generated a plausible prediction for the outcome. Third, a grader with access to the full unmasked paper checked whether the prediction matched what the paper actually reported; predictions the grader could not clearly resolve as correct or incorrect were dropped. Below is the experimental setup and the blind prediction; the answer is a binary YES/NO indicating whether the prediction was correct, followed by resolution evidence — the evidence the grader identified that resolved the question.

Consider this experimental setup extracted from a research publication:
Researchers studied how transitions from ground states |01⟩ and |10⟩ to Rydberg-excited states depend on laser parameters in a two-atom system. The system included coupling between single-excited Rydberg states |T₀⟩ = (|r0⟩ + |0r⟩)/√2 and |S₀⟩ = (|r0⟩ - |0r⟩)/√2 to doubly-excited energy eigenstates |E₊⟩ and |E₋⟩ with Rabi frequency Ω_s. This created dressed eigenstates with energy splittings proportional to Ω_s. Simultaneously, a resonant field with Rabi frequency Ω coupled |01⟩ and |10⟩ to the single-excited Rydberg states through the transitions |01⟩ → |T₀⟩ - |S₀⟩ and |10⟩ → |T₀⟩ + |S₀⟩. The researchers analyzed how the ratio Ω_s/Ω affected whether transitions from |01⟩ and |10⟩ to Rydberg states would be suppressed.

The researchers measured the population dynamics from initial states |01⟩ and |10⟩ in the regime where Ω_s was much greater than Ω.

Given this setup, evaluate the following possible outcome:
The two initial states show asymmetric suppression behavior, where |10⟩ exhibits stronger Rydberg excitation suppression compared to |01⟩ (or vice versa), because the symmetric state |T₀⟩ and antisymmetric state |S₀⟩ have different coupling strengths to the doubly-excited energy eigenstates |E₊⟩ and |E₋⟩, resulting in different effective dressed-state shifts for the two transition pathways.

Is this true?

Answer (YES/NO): NO